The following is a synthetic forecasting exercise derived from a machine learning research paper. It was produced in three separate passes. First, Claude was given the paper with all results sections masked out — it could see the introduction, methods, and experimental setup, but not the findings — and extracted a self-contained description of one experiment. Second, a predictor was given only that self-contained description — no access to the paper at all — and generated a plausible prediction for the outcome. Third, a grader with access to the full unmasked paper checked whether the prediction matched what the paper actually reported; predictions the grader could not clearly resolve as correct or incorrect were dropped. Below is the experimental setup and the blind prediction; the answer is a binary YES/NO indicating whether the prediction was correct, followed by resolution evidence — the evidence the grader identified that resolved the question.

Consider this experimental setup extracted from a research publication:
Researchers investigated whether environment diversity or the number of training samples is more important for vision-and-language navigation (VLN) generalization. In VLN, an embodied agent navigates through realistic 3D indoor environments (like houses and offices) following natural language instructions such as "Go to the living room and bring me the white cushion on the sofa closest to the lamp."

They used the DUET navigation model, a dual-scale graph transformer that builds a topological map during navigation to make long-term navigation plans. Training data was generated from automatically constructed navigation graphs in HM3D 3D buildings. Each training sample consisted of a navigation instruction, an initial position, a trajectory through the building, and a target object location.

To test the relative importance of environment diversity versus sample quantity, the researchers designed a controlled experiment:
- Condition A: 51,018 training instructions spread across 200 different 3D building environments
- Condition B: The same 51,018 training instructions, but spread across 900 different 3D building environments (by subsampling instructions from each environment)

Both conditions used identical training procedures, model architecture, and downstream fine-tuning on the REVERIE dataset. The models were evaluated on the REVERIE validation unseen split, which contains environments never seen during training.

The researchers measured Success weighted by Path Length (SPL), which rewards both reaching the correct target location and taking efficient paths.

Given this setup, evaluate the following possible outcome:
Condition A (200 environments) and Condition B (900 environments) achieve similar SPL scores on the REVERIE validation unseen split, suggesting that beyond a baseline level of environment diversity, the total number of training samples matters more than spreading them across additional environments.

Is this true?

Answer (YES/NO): NO